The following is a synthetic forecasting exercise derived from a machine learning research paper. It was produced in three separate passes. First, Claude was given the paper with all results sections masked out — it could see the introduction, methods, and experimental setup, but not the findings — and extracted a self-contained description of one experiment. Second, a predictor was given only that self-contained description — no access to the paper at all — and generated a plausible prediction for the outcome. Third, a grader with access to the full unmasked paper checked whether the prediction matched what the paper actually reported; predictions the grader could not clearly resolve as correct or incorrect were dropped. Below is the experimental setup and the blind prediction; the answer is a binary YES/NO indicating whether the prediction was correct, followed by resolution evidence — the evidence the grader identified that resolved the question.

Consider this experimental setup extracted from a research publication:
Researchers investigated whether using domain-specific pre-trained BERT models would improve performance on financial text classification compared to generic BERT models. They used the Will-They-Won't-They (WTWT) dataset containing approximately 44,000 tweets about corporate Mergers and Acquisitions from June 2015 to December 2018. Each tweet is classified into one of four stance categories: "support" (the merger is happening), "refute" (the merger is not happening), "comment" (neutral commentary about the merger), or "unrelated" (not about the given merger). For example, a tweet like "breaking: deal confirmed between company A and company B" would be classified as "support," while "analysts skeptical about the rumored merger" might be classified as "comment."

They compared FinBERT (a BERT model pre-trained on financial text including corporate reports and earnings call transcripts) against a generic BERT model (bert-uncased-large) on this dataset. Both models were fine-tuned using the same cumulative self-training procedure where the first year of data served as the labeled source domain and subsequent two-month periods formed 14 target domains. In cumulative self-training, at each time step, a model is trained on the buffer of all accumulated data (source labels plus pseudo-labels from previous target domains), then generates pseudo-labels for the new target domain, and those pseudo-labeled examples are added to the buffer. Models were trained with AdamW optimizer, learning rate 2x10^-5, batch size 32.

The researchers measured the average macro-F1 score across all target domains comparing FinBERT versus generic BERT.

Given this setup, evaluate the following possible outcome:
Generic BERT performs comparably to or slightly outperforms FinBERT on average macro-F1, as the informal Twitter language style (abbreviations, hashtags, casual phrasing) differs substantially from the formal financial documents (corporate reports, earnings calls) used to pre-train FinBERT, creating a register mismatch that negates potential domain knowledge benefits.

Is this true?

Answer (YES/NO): YES